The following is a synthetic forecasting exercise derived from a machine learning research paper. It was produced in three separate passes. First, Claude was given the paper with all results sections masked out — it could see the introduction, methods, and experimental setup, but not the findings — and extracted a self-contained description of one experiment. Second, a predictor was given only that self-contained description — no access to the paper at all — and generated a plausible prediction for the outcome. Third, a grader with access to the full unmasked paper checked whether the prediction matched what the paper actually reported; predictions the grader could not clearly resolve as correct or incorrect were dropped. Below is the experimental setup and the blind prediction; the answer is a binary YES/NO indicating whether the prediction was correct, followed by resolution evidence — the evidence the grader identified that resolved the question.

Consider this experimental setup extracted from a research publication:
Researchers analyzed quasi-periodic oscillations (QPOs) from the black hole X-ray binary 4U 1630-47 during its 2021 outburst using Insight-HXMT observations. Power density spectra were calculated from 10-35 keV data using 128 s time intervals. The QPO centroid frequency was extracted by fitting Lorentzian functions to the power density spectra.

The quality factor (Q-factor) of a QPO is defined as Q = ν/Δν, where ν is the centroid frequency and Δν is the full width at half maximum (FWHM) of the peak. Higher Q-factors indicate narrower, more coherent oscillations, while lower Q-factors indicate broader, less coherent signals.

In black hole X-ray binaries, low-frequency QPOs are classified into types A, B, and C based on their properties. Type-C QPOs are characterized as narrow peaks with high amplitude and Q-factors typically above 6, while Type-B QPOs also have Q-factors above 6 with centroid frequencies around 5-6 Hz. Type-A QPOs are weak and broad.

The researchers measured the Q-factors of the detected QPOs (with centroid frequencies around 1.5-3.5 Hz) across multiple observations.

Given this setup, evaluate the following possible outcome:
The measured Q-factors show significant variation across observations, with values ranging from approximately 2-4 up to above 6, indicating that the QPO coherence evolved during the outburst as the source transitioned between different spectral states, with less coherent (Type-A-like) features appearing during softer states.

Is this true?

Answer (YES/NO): NO